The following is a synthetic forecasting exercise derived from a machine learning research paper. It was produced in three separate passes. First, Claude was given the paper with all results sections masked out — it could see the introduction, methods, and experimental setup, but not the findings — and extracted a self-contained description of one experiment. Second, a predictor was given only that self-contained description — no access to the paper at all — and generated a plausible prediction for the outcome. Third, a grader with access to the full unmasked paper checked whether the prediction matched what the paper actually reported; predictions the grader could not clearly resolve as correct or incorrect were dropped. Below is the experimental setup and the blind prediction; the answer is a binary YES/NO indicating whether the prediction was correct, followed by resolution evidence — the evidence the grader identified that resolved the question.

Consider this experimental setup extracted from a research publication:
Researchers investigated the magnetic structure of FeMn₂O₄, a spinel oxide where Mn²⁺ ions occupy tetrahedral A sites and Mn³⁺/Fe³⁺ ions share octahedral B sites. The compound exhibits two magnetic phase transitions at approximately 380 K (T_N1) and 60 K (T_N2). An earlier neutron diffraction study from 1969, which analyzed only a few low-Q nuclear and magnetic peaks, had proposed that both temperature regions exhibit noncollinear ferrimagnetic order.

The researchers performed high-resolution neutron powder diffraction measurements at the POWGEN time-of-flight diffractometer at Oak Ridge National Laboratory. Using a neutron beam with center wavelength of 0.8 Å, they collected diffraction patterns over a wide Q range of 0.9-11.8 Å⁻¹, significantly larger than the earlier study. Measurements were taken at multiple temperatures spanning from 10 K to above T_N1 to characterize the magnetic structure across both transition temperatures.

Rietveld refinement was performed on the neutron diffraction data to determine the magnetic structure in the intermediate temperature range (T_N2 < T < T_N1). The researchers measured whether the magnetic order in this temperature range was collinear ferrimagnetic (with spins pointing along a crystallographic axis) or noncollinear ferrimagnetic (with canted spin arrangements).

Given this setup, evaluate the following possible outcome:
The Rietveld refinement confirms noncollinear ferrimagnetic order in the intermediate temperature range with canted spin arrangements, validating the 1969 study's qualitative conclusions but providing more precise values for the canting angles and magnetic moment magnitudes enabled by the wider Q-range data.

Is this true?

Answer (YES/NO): NO